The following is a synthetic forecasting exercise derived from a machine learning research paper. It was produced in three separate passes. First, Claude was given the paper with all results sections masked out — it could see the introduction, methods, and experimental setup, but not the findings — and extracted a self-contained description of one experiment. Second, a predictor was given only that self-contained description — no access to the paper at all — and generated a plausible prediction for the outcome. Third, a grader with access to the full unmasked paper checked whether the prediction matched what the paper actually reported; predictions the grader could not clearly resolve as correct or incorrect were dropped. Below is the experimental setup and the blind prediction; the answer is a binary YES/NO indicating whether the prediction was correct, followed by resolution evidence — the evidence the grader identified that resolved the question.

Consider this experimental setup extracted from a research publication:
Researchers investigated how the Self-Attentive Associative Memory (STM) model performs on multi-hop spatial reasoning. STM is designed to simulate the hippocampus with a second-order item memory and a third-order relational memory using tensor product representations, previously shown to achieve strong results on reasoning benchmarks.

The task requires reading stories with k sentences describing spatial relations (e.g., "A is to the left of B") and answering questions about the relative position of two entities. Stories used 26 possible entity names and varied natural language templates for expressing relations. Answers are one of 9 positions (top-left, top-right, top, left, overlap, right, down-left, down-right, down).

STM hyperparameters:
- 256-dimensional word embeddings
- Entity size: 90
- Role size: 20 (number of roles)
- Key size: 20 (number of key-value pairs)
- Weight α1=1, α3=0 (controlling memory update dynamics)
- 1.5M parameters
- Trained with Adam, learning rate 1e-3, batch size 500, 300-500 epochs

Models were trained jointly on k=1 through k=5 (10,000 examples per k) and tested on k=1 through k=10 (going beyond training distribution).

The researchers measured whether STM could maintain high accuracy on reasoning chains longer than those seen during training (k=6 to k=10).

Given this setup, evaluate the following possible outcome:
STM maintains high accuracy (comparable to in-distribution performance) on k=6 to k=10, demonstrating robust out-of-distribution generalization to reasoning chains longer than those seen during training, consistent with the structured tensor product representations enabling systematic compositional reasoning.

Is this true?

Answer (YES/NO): NO